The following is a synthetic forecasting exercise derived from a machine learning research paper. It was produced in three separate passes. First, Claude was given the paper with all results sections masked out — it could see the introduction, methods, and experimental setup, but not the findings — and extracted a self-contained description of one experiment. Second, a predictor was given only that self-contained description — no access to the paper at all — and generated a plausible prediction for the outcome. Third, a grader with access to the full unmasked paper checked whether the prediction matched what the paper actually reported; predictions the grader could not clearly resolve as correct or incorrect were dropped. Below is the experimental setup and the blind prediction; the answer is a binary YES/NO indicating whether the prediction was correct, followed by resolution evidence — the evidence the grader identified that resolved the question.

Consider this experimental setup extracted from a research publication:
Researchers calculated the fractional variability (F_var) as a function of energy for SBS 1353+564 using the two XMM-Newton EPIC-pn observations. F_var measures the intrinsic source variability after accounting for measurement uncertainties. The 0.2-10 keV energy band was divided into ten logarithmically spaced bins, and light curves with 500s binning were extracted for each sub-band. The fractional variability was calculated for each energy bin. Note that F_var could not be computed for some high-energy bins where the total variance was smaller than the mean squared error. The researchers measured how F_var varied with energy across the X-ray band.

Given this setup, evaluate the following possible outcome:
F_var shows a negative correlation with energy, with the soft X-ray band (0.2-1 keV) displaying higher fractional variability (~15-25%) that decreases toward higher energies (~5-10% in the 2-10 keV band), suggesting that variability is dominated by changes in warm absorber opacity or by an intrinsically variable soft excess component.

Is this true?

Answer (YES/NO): NO